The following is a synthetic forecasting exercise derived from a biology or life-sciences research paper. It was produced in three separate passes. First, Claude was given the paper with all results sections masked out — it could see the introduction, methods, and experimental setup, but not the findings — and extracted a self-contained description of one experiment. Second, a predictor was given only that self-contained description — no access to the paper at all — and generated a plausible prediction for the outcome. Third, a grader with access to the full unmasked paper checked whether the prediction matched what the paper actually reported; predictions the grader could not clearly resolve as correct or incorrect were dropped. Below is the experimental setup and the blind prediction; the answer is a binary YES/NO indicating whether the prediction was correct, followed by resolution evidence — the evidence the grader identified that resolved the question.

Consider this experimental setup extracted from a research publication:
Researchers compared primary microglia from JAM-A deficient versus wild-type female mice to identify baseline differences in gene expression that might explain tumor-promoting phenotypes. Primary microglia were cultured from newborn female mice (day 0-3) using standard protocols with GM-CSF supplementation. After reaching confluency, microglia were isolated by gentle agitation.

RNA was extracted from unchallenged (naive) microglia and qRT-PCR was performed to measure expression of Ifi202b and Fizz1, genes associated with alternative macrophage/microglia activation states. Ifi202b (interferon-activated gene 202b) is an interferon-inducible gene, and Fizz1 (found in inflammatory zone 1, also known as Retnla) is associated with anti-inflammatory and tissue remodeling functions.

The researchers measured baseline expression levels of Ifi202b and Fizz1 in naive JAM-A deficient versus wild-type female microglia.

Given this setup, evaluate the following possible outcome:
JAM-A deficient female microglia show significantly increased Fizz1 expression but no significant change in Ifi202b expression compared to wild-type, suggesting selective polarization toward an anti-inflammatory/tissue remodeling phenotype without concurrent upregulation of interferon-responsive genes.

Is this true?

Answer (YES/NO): NO